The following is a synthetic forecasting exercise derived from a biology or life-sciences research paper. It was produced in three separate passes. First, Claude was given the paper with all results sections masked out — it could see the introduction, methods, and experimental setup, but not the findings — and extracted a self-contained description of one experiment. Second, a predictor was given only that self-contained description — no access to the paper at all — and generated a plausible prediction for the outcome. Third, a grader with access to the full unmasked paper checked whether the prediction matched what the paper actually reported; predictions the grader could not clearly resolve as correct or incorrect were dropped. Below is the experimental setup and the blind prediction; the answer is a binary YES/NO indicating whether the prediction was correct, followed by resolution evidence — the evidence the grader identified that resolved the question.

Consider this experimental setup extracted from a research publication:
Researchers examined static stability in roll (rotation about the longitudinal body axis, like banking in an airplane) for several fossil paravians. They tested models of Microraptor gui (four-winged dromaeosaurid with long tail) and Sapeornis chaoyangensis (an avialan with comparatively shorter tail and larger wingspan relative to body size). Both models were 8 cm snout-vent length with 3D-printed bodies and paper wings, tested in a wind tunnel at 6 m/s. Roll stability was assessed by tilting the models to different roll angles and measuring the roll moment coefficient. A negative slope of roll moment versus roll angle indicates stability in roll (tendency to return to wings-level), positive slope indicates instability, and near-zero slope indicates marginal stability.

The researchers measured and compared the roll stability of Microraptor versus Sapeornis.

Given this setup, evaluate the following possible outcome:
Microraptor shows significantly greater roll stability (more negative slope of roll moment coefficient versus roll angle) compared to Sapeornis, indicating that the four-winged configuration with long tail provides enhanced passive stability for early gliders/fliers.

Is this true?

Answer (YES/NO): NO